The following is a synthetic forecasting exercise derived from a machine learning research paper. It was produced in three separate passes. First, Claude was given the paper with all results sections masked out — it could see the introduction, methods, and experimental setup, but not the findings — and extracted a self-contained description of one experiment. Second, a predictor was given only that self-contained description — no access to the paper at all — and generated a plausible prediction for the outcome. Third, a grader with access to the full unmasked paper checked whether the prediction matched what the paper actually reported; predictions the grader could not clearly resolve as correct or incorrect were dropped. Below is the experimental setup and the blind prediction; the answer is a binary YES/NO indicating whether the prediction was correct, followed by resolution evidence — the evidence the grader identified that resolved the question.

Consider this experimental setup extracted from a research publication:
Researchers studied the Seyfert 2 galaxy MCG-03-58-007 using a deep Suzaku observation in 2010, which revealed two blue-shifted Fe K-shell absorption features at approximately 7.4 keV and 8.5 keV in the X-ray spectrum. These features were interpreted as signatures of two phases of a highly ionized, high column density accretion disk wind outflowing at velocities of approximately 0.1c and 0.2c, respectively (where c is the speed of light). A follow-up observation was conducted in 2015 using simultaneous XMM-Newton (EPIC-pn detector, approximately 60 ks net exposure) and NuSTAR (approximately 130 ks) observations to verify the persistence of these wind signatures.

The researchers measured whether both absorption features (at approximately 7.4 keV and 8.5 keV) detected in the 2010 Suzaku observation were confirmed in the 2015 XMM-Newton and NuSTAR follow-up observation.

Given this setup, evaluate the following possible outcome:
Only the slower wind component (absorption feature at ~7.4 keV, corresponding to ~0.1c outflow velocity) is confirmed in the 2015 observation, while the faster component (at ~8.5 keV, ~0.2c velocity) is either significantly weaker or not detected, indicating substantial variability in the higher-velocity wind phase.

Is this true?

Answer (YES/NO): YES